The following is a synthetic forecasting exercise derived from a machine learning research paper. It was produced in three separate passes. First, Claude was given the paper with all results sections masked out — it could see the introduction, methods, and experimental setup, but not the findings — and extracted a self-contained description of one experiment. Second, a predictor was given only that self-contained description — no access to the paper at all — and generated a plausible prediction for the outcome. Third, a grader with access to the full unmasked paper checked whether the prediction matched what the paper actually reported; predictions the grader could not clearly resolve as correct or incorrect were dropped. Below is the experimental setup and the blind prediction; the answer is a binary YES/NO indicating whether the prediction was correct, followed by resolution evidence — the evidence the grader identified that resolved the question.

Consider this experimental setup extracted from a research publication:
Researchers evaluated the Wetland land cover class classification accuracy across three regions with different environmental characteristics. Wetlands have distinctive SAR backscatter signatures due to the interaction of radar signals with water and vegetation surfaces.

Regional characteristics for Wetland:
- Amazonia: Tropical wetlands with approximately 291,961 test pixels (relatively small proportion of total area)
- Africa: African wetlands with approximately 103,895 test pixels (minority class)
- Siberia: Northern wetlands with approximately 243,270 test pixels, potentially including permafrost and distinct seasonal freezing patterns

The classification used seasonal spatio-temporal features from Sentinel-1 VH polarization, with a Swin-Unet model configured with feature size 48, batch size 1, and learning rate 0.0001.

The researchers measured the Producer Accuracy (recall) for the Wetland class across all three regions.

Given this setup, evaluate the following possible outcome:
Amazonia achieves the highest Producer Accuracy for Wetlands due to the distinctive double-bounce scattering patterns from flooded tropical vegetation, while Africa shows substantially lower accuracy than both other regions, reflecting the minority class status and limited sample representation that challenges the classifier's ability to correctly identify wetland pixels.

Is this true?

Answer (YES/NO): NO